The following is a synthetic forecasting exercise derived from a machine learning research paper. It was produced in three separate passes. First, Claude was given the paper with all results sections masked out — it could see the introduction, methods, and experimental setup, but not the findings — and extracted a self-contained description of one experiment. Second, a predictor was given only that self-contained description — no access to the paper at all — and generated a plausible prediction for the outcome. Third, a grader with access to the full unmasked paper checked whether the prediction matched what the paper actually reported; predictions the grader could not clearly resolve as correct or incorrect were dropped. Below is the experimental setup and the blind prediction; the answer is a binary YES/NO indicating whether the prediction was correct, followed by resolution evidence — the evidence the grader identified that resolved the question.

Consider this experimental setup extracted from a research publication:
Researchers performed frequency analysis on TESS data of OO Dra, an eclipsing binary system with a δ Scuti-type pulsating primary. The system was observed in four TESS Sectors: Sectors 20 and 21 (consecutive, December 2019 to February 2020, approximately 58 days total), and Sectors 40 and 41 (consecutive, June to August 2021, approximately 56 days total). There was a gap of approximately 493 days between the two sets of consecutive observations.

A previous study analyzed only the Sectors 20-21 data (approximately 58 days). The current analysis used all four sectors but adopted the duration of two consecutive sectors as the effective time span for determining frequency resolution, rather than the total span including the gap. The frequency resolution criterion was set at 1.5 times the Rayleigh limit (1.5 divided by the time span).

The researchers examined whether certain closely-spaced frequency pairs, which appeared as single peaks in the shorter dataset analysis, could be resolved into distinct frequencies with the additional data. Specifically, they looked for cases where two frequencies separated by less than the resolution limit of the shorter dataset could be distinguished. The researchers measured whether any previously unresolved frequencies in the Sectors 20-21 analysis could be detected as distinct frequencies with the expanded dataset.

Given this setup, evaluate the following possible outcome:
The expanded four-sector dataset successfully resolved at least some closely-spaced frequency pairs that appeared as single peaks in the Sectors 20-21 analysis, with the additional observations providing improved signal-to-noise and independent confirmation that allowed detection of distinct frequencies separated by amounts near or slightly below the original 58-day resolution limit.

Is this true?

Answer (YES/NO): YES